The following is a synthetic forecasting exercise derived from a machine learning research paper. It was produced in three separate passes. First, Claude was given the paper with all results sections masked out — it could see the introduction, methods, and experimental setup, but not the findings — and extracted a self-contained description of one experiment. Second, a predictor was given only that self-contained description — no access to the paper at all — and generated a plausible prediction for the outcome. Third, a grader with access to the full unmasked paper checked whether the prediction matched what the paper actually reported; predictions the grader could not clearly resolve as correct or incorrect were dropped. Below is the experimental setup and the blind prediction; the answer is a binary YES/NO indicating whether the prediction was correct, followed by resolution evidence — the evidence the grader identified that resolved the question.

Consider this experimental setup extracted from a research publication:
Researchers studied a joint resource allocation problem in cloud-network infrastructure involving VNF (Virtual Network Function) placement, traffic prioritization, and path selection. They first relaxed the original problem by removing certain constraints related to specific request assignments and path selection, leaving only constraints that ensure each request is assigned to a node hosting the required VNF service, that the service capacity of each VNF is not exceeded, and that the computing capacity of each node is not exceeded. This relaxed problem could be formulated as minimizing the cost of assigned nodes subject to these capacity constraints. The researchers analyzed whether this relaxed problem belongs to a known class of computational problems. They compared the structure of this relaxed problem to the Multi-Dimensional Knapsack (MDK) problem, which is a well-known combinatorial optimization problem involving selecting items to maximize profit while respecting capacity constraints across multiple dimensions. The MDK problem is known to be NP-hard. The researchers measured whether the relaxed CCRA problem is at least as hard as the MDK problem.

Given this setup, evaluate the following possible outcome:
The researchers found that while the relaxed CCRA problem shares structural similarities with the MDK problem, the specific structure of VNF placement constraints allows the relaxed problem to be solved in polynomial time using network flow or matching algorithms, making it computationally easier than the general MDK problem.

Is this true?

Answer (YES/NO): NO